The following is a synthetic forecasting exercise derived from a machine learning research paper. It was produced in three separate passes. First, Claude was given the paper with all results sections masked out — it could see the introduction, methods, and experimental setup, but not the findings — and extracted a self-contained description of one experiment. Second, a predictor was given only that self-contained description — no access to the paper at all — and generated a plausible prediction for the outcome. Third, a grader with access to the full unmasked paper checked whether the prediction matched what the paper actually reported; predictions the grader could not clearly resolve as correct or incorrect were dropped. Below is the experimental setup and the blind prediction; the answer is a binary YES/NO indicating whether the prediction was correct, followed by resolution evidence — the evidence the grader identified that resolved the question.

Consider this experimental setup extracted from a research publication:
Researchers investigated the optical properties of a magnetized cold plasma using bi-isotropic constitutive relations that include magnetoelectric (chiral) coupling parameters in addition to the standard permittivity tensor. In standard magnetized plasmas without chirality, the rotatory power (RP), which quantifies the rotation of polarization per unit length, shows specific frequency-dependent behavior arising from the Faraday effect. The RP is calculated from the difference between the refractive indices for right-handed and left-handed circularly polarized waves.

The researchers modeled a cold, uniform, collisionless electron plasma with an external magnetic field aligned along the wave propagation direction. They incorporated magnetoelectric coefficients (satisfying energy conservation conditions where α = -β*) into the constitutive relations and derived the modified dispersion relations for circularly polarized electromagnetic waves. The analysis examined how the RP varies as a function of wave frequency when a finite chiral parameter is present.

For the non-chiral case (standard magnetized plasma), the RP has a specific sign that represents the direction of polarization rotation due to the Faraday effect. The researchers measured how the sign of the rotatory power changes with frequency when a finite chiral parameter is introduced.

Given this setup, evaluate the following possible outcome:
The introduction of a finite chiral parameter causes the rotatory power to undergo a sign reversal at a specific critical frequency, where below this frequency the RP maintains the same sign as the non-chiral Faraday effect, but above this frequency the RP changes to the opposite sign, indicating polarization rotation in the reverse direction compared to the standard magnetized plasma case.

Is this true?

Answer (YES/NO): NO